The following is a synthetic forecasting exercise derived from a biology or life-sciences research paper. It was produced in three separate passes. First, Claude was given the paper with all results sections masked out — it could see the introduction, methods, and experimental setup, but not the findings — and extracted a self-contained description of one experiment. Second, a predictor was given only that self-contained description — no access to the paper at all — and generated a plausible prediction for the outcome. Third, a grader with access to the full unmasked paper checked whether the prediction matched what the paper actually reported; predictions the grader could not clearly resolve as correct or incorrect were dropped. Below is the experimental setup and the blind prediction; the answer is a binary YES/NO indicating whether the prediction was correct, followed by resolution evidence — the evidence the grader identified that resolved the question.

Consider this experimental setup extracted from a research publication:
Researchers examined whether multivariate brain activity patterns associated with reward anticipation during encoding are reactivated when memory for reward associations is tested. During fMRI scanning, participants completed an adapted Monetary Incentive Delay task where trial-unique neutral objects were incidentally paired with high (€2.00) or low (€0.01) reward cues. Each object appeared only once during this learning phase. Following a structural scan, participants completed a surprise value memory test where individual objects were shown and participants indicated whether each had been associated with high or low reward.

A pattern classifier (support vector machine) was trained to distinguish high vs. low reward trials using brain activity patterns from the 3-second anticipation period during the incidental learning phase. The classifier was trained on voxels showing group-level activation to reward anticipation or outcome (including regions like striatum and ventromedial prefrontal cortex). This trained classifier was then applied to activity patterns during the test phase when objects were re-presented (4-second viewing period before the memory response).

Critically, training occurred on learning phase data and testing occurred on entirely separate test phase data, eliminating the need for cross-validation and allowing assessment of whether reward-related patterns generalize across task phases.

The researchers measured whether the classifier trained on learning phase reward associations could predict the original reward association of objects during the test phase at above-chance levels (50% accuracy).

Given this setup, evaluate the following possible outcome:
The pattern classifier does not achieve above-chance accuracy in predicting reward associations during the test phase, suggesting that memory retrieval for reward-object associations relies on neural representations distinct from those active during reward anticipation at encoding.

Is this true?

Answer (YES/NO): NO